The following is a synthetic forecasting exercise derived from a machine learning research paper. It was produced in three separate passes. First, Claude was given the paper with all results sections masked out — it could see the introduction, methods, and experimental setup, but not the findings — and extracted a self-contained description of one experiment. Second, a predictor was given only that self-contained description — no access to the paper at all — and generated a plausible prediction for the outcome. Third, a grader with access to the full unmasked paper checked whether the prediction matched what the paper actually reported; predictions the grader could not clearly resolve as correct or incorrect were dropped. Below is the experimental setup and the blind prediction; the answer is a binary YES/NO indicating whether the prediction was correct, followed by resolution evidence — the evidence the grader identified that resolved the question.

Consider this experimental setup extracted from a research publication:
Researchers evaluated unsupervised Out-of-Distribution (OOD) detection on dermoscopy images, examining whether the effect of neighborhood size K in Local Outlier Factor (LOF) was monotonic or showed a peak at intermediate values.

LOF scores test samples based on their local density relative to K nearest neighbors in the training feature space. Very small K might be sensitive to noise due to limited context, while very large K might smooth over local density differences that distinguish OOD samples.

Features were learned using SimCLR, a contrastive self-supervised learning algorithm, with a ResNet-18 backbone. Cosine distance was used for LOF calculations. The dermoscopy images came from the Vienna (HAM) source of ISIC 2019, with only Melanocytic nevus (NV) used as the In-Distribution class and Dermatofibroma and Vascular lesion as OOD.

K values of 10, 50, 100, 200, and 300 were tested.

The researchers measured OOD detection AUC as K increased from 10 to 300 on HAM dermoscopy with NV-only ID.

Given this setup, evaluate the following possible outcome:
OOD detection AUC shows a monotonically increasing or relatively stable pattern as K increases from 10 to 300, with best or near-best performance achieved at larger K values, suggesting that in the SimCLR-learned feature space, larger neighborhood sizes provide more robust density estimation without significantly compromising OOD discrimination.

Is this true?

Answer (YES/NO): NO